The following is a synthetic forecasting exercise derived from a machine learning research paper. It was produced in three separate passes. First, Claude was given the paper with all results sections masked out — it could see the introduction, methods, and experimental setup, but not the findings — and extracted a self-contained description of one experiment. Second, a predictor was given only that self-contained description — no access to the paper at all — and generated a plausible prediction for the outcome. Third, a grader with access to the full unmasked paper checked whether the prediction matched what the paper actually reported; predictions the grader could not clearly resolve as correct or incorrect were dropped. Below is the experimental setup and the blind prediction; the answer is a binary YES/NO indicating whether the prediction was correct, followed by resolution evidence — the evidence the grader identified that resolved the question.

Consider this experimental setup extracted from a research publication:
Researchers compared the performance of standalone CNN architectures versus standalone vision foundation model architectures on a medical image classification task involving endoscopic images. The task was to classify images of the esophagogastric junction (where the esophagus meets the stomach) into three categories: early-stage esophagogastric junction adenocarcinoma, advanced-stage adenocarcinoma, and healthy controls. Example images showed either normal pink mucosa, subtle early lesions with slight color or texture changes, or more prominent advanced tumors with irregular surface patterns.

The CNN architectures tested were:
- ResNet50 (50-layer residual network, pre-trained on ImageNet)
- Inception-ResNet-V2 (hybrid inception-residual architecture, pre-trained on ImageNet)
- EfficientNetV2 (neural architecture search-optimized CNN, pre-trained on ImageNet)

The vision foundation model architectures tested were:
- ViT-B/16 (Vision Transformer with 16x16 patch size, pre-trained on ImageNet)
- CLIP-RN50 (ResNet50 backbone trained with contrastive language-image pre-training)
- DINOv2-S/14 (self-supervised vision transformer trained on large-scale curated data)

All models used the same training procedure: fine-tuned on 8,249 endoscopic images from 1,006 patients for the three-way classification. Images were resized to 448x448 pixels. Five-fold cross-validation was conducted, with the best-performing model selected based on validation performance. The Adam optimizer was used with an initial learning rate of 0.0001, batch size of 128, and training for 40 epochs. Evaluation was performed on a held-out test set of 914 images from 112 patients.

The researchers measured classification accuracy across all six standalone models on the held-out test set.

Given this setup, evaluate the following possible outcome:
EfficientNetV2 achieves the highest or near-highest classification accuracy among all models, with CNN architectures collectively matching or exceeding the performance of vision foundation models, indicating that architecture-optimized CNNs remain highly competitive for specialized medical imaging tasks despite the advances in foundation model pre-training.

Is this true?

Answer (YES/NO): NO